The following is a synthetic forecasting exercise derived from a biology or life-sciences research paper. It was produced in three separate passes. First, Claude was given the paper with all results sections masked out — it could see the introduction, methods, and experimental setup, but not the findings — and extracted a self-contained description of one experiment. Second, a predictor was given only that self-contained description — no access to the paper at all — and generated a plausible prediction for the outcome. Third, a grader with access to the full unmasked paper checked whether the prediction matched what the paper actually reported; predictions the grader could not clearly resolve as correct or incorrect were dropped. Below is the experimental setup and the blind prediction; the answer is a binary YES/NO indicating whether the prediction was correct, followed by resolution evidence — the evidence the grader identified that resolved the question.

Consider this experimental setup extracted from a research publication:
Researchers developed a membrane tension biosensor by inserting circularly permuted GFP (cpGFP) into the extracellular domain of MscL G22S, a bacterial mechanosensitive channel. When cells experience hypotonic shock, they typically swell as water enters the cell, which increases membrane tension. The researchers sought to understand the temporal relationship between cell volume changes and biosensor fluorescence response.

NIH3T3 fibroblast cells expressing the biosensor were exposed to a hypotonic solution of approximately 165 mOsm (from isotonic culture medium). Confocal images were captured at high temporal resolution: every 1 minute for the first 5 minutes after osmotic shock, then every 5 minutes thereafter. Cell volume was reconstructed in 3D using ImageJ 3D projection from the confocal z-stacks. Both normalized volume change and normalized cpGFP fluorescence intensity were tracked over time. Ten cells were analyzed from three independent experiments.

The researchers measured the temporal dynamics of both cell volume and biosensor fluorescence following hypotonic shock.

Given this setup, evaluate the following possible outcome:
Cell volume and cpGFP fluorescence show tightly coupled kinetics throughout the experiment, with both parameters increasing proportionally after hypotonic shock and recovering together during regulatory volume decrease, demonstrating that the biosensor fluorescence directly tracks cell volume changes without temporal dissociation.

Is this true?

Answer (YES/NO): NO